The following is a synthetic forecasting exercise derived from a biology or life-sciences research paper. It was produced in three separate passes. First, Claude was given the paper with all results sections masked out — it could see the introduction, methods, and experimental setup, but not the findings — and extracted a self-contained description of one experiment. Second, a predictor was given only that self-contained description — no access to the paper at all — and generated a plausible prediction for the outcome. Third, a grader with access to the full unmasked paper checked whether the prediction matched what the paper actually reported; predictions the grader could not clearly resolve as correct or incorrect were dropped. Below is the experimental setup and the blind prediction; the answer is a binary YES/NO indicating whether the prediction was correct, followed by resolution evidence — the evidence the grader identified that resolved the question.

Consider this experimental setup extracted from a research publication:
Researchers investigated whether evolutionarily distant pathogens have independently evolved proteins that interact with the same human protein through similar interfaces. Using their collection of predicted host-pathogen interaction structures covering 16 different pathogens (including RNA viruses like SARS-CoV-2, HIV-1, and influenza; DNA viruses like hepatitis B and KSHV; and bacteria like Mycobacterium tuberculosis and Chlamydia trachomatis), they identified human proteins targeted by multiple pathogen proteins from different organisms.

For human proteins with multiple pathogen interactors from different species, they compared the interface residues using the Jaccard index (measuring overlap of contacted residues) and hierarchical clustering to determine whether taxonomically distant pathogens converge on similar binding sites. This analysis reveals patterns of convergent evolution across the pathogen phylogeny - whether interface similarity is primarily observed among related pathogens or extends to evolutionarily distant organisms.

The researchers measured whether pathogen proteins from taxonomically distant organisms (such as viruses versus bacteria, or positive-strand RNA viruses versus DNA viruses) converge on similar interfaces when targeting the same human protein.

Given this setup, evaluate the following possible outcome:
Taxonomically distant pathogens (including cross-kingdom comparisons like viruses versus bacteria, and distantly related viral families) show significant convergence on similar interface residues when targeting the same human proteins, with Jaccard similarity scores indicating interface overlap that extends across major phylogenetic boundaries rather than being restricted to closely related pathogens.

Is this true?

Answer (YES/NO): YES